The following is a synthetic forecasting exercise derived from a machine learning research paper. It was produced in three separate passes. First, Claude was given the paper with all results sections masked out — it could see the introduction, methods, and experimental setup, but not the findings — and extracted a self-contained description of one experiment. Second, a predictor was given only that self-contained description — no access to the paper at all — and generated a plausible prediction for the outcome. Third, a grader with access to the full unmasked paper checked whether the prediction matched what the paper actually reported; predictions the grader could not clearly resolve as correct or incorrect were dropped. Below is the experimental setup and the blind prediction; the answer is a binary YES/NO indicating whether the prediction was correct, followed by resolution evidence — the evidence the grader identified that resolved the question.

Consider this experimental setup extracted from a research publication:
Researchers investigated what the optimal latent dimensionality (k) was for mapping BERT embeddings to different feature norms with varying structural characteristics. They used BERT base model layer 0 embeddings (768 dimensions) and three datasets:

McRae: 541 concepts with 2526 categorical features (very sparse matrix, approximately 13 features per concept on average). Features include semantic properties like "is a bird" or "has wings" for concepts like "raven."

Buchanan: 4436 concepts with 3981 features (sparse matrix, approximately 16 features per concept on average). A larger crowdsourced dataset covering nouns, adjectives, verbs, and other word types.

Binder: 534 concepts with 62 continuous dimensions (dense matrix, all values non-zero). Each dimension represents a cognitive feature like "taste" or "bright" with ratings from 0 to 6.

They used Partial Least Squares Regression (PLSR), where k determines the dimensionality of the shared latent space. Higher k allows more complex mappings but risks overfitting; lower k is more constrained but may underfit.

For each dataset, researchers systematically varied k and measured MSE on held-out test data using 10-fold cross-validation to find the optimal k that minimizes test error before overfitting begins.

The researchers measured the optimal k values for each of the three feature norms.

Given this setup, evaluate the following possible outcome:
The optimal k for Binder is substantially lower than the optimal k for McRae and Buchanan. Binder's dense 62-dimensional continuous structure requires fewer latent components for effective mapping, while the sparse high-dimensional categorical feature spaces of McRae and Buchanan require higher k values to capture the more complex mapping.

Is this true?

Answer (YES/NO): NO